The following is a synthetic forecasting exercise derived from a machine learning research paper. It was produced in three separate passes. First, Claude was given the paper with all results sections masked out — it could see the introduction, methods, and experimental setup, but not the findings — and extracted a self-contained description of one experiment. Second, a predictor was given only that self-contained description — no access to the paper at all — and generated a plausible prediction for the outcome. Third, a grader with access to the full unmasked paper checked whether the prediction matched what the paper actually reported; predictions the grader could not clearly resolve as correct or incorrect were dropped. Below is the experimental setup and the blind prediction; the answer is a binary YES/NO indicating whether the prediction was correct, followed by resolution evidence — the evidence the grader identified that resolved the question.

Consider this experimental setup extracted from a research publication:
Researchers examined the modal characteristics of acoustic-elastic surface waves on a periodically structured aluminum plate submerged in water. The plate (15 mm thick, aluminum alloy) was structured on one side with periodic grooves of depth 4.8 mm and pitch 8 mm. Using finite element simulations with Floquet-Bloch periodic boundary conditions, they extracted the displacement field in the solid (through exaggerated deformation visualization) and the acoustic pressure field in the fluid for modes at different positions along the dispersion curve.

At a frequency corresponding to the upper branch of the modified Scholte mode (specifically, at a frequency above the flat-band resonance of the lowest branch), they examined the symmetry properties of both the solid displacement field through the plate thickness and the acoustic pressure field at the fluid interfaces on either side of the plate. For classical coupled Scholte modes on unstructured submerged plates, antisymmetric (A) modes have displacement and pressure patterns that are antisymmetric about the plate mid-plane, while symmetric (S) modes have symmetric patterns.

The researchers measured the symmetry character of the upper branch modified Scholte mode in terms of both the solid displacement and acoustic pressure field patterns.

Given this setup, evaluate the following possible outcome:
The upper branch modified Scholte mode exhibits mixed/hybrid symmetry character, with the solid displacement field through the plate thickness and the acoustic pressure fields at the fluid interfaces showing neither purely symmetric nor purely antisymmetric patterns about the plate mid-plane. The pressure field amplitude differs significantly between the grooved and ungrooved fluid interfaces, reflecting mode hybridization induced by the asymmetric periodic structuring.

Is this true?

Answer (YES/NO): NO